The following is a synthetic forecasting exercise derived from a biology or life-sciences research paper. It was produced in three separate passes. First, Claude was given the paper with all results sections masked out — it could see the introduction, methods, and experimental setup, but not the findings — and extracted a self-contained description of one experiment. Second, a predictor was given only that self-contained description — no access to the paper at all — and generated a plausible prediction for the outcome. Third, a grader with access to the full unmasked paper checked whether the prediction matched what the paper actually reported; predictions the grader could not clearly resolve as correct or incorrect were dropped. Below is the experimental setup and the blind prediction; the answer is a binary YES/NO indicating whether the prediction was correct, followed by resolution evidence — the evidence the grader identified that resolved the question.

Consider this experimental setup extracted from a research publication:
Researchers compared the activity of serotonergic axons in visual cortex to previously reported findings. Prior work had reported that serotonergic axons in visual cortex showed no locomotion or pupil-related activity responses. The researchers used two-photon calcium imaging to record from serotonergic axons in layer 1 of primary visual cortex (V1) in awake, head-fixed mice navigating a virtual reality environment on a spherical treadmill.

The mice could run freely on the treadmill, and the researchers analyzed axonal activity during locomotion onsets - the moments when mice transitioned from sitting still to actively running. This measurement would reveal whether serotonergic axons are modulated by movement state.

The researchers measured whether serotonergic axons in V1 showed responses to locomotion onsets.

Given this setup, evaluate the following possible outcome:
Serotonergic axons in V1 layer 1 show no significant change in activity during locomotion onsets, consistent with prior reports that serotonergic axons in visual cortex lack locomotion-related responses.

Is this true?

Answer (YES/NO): NO